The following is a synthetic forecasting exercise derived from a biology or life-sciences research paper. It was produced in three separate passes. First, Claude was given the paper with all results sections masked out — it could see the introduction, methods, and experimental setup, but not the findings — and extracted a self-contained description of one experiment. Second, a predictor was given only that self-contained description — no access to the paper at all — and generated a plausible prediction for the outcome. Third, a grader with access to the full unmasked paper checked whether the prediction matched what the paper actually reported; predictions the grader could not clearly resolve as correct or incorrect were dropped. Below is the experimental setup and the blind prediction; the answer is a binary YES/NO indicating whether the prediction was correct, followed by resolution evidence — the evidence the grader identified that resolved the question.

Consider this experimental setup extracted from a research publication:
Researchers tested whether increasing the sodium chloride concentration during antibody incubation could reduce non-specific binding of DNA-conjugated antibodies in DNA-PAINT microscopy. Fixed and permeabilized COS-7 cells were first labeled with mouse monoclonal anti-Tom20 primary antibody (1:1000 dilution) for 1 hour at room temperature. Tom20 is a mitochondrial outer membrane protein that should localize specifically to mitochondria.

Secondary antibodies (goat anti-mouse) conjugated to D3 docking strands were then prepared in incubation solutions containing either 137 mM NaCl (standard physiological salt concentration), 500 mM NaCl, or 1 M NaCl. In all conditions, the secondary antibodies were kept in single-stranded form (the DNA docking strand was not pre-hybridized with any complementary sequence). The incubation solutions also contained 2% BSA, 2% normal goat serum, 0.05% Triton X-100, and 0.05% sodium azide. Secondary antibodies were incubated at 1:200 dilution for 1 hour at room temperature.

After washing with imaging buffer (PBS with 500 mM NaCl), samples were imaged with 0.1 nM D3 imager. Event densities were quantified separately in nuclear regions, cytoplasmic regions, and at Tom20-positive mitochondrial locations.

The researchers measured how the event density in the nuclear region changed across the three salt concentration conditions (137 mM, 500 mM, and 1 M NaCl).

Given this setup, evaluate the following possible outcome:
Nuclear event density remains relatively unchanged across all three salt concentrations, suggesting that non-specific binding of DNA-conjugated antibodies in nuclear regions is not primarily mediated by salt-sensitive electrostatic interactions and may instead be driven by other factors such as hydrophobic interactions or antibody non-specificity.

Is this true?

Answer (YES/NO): NO